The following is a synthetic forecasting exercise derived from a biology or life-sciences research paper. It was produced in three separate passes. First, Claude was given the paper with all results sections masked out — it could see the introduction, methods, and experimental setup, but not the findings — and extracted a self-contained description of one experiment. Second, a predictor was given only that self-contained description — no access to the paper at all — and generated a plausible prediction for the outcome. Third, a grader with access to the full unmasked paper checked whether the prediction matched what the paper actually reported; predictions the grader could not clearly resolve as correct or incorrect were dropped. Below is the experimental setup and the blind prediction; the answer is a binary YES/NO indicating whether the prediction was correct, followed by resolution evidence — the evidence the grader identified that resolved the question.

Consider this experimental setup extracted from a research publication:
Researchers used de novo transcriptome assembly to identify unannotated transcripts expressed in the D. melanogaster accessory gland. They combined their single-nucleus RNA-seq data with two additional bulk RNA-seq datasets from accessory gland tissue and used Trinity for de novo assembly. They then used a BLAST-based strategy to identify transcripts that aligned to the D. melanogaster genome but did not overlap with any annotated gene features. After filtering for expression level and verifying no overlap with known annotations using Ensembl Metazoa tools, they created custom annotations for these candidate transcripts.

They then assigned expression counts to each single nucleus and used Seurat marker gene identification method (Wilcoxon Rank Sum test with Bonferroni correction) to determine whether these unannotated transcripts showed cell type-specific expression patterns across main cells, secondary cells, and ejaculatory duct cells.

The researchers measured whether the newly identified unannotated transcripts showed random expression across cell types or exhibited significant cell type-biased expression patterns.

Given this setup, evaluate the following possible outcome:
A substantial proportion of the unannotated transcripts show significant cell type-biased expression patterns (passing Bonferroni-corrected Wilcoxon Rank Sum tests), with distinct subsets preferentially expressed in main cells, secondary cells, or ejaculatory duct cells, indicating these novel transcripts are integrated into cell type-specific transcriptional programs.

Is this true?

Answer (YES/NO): YES